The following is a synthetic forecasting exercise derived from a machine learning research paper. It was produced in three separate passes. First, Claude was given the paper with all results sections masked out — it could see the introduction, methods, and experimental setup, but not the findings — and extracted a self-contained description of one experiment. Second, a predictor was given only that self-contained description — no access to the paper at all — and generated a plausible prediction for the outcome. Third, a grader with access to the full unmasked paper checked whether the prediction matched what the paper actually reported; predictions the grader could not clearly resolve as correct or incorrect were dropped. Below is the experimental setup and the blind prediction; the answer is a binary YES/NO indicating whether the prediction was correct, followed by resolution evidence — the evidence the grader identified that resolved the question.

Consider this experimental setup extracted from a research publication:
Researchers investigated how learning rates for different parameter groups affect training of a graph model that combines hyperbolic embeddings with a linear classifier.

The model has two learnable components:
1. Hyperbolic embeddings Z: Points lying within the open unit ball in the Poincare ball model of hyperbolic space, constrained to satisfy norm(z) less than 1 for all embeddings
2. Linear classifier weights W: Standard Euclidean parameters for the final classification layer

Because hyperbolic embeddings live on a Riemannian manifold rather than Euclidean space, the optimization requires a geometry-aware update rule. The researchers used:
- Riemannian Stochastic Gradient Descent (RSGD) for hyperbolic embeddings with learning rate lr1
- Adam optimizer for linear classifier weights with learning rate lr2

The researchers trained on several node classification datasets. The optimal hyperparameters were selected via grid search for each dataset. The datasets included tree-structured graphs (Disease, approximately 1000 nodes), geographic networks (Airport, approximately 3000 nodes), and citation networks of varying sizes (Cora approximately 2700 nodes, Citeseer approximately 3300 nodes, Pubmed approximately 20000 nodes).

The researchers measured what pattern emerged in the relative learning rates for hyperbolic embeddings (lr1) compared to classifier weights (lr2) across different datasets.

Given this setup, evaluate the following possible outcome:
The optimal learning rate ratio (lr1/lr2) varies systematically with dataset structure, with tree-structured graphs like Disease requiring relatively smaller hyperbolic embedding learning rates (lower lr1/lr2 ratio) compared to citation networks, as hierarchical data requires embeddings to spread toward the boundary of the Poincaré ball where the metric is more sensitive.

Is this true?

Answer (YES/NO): NO